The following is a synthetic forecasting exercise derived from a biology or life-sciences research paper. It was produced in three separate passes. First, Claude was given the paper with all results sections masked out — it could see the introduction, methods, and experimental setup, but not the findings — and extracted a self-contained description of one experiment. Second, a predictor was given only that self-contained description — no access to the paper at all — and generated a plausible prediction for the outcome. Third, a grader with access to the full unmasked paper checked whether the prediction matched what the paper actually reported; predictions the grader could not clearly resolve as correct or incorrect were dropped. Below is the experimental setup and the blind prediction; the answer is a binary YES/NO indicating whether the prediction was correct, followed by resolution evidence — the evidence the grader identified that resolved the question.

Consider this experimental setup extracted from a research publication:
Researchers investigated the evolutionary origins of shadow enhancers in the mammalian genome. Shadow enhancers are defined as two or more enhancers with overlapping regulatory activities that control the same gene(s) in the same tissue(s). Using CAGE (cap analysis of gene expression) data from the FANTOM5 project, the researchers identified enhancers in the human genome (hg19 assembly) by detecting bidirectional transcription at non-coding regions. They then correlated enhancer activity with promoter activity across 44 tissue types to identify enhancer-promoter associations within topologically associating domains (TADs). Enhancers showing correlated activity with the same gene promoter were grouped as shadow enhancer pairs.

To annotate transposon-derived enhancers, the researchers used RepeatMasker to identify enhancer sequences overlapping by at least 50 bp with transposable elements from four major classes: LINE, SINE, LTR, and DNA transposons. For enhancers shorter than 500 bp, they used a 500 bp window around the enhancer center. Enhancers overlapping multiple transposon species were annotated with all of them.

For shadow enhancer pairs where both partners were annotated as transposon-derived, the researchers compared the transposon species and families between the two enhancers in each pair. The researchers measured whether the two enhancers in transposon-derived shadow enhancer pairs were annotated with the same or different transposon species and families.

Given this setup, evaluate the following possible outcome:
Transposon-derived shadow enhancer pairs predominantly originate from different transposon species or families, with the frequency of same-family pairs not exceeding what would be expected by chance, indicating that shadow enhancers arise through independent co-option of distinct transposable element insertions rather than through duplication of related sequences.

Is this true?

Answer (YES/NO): YES